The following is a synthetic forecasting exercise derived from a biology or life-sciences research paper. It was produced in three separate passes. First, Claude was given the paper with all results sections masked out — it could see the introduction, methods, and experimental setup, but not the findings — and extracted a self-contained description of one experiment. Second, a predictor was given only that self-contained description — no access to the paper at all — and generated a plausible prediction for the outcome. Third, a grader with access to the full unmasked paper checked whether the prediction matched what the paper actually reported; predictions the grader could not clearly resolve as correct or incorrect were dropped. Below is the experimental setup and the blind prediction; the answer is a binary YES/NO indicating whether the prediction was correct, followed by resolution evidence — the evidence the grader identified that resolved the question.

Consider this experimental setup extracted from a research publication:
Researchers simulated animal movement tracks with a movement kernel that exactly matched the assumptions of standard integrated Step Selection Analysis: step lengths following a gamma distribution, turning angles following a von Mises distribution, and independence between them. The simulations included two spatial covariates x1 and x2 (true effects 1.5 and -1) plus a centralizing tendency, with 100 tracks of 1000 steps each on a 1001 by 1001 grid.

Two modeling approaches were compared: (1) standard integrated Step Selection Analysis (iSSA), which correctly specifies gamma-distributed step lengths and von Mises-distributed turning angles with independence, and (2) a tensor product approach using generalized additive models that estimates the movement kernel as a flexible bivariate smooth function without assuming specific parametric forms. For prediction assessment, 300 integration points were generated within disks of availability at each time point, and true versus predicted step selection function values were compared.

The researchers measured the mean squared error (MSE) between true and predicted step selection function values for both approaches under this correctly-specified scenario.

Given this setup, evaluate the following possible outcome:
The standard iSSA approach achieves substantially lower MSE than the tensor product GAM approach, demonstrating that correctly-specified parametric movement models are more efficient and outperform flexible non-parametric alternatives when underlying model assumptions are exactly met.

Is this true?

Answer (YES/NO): NO